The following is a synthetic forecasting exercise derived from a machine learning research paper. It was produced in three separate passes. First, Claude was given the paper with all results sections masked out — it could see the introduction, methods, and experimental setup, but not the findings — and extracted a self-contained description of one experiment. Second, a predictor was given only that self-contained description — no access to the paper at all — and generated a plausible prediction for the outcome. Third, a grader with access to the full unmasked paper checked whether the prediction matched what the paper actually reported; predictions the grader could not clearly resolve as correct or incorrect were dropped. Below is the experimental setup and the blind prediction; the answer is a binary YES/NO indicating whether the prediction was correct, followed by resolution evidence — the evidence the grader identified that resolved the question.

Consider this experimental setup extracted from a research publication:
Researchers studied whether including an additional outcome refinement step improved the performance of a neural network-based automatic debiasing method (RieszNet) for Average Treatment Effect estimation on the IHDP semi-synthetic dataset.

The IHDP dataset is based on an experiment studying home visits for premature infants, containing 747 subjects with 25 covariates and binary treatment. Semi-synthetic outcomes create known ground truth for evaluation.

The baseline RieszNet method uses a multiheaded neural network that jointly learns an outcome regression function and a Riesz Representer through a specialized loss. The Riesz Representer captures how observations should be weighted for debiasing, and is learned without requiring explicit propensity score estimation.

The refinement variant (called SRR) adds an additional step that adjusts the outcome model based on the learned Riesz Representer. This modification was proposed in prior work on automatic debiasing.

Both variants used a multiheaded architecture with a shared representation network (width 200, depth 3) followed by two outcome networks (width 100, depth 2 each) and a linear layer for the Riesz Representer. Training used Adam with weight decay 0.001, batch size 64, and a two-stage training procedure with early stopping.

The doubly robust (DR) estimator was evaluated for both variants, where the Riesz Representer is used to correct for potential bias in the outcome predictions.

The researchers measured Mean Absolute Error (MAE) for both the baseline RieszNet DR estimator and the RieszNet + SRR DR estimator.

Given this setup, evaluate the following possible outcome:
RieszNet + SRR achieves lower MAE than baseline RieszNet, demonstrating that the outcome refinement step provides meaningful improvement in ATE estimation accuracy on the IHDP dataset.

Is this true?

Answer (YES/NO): NO